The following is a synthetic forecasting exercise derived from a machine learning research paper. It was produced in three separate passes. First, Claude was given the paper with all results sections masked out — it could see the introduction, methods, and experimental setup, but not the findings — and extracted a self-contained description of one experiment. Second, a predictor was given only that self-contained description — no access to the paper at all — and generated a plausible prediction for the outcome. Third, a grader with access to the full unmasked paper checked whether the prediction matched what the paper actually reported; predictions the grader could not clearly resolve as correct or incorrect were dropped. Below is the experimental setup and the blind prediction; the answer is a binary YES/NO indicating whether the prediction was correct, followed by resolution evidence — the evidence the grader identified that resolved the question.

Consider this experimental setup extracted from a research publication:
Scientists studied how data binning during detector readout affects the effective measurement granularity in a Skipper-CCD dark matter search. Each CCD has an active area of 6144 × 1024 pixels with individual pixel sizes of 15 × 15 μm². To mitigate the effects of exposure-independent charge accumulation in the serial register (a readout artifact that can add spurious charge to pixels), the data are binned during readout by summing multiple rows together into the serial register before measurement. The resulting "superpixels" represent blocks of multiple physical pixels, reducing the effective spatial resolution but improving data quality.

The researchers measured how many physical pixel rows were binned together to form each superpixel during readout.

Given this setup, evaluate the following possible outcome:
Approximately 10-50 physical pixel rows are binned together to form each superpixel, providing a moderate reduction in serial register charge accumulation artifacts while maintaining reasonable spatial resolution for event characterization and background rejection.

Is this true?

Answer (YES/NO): YES